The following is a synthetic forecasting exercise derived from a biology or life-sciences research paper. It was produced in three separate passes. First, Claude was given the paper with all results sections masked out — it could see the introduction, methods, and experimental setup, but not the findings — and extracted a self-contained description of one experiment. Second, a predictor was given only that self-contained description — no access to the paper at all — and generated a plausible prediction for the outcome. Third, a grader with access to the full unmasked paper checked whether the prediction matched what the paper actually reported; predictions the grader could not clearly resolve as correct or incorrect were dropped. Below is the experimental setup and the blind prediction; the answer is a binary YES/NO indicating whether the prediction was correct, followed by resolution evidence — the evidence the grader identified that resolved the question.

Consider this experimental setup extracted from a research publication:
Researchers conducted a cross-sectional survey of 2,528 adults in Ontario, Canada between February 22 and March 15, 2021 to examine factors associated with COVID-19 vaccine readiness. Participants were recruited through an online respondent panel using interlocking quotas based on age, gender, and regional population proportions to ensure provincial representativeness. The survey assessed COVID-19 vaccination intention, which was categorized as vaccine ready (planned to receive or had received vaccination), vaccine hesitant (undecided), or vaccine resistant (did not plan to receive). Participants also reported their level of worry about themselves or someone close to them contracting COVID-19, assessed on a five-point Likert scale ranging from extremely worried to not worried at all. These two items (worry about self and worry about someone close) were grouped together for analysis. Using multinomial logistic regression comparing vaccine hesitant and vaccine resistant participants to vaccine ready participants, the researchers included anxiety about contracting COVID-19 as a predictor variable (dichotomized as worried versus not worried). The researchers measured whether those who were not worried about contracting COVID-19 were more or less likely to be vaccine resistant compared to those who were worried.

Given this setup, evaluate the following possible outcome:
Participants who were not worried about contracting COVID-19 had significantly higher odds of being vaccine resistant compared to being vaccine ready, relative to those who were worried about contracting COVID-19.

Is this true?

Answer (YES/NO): YES